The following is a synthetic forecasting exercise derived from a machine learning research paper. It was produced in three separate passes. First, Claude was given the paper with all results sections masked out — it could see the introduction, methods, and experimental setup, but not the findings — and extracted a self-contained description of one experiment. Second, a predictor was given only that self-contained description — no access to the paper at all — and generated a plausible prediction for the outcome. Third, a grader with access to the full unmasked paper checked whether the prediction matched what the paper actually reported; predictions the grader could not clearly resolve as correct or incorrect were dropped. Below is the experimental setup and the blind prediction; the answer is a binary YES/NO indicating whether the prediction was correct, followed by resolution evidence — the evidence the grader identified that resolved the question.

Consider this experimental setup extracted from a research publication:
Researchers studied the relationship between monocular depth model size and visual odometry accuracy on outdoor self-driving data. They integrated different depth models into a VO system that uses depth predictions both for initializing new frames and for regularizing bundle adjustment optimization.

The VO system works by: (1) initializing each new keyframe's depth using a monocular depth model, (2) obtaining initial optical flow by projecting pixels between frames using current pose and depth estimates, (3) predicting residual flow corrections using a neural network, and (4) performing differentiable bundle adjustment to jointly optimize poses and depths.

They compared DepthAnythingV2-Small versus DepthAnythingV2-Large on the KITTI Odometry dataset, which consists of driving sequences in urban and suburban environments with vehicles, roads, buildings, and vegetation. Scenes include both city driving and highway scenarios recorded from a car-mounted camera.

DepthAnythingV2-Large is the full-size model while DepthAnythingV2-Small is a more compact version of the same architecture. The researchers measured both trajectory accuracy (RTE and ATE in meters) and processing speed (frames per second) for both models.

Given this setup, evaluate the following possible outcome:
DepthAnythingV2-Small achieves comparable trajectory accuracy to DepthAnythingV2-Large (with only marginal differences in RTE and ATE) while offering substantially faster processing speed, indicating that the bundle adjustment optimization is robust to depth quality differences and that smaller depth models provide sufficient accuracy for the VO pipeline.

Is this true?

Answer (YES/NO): NO